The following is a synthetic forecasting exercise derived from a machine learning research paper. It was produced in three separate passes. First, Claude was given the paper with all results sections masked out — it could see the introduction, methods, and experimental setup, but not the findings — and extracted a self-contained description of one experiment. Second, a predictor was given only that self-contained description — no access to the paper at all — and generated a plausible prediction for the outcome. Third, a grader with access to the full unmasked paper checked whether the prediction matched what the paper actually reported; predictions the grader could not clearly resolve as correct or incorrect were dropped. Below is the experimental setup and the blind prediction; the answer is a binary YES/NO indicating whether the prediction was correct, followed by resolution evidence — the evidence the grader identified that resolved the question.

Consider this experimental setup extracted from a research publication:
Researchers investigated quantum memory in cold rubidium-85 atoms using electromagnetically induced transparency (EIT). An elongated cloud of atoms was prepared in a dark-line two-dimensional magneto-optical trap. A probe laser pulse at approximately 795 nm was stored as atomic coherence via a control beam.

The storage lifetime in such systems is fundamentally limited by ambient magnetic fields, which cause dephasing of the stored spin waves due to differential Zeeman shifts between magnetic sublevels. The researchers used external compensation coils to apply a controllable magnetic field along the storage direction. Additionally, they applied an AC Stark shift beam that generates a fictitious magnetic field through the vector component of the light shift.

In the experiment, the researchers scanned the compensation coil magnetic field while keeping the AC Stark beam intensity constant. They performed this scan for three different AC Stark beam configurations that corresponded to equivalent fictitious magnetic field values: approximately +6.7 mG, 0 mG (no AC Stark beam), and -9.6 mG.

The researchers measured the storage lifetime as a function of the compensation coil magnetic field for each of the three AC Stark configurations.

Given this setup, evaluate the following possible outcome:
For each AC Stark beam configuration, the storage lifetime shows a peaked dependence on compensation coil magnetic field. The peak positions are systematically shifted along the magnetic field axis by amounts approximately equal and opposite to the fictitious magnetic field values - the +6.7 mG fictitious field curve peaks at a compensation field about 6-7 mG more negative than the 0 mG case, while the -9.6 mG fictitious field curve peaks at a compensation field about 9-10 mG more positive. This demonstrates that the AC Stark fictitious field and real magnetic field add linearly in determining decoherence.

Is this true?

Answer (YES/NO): YES